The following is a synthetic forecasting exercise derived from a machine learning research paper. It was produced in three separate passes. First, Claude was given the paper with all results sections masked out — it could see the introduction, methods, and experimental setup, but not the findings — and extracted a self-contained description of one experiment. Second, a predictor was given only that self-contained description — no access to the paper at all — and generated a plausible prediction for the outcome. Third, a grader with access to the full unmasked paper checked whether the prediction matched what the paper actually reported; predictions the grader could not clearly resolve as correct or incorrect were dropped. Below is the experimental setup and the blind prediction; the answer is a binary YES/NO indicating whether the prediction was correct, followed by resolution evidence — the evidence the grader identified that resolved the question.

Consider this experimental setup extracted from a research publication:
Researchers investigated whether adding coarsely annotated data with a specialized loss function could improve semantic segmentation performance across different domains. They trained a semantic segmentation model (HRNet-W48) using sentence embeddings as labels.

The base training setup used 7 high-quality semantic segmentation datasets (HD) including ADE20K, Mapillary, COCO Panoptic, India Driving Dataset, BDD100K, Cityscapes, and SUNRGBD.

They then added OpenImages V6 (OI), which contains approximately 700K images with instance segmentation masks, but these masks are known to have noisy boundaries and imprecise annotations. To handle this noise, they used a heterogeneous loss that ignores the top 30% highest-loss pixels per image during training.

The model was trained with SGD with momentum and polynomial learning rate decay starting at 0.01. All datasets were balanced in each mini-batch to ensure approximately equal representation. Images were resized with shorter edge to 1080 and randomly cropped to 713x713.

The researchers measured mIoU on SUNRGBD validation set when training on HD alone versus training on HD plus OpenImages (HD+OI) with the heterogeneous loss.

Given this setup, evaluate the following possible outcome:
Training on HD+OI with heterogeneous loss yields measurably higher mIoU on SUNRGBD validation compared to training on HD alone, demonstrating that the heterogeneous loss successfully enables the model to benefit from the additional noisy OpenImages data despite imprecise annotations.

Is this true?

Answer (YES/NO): YES